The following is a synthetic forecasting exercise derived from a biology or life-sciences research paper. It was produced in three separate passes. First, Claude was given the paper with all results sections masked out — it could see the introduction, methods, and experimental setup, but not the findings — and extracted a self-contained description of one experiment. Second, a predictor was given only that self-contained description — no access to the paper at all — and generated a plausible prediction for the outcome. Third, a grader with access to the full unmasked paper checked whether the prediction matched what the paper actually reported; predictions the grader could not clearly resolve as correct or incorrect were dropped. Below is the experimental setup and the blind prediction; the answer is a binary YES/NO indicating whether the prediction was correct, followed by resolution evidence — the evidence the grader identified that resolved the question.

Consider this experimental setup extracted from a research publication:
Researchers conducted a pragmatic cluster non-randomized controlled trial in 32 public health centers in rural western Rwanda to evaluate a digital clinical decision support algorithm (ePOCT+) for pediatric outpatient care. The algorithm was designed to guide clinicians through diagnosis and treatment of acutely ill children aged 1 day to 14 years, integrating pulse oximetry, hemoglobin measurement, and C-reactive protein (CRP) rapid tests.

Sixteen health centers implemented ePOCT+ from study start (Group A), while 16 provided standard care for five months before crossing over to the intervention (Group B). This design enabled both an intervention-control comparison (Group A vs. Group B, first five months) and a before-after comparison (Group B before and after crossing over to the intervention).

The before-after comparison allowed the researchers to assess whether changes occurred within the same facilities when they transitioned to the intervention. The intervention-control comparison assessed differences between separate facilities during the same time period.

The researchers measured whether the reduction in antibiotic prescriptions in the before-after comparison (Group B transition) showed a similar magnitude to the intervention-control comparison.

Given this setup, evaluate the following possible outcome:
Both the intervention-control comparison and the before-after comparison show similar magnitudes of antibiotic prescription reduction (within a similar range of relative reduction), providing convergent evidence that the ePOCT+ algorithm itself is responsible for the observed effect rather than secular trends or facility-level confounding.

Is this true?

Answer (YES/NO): YES